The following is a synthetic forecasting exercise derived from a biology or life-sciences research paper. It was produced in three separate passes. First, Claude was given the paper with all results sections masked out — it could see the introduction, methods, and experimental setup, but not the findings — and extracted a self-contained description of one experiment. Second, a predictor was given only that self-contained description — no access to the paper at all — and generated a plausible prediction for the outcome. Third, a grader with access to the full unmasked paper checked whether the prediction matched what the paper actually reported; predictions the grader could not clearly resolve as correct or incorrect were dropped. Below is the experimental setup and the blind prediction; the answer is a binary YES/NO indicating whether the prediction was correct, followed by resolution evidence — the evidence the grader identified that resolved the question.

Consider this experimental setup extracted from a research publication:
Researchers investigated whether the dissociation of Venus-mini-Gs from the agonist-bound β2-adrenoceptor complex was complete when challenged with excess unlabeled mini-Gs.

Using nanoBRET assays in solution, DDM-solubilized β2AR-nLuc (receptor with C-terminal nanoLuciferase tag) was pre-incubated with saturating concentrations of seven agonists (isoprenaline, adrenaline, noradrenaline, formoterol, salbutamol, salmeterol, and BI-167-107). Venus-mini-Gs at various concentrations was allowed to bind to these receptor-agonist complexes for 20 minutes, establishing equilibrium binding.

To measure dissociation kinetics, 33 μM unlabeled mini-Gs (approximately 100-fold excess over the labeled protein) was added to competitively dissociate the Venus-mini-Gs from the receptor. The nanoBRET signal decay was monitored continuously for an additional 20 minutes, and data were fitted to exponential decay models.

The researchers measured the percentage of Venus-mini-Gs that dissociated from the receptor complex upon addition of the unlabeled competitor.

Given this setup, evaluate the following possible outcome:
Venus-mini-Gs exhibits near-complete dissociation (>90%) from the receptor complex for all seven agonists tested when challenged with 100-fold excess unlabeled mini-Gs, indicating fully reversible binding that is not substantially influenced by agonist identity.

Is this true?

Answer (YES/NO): NO